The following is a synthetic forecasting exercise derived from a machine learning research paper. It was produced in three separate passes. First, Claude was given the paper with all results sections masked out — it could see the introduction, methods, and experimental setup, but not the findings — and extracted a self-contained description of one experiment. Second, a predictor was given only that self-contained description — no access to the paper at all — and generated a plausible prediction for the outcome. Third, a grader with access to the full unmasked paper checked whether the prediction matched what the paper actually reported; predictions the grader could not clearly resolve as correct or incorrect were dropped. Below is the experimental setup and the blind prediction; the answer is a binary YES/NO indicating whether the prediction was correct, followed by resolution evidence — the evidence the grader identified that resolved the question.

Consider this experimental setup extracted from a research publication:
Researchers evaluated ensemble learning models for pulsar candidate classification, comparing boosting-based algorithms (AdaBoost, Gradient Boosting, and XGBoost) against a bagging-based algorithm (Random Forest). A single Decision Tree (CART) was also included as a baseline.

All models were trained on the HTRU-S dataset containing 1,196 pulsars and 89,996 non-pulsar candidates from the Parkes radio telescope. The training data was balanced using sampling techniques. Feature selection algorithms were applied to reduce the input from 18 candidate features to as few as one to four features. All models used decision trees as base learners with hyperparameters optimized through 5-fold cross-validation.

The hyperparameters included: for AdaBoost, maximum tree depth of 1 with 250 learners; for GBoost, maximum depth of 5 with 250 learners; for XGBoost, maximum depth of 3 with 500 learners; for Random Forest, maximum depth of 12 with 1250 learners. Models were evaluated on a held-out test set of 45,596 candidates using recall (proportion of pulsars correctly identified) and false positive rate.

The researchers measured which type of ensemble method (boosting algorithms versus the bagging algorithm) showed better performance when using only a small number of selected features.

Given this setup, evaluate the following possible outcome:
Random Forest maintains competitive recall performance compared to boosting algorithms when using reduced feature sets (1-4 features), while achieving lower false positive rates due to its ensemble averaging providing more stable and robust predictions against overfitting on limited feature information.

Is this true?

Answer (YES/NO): NO